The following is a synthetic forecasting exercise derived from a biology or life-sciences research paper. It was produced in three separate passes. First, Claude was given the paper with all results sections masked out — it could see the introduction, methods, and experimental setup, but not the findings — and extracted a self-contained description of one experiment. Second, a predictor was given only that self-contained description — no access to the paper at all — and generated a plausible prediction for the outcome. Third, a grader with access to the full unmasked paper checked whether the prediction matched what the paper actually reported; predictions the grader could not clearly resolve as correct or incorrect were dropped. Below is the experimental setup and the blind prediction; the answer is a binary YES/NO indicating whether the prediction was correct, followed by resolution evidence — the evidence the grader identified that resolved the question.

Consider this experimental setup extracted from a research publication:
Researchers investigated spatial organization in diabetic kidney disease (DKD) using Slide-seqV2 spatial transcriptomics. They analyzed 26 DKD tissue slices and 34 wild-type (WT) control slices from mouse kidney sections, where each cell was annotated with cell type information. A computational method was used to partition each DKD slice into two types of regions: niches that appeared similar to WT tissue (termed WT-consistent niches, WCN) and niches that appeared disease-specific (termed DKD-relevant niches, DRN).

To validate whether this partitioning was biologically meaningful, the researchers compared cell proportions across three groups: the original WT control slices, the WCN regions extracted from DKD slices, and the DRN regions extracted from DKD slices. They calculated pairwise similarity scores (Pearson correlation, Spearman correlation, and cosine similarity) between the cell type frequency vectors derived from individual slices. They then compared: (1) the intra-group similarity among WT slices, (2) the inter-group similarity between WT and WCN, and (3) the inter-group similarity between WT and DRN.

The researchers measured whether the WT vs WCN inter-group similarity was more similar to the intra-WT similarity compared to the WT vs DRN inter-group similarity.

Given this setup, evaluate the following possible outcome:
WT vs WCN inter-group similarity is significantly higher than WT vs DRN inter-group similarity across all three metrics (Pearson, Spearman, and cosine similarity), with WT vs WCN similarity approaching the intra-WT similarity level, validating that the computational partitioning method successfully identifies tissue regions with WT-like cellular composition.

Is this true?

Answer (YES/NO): YES